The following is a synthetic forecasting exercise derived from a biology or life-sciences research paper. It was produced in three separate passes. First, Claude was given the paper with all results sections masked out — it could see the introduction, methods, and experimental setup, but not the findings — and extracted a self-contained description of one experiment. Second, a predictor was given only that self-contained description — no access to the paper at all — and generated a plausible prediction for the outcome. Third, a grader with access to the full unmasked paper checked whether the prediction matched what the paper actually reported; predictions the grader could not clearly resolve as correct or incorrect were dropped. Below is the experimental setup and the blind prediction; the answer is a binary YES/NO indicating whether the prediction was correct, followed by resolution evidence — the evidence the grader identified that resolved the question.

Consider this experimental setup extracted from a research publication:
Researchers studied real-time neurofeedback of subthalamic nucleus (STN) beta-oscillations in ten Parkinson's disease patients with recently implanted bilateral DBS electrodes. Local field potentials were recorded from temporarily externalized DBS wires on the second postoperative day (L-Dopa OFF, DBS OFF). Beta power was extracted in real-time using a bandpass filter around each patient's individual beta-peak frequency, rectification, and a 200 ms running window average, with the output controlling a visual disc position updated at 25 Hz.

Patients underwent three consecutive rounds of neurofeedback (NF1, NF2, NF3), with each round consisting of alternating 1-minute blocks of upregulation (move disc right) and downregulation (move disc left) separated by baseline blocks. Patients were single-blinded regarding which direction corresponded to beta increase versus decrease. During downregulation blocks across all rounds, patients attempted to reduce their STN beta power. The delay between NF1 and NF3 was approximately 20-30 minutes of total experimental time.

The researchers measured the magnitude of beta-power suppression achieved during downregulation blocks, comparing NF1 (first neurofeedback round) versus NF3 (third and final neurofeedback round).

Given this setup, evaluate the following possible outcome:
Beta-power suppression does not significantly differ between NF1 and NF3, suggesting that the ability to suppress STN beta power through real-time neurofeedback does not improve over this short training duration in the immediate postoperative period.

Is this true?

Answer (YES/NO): NO